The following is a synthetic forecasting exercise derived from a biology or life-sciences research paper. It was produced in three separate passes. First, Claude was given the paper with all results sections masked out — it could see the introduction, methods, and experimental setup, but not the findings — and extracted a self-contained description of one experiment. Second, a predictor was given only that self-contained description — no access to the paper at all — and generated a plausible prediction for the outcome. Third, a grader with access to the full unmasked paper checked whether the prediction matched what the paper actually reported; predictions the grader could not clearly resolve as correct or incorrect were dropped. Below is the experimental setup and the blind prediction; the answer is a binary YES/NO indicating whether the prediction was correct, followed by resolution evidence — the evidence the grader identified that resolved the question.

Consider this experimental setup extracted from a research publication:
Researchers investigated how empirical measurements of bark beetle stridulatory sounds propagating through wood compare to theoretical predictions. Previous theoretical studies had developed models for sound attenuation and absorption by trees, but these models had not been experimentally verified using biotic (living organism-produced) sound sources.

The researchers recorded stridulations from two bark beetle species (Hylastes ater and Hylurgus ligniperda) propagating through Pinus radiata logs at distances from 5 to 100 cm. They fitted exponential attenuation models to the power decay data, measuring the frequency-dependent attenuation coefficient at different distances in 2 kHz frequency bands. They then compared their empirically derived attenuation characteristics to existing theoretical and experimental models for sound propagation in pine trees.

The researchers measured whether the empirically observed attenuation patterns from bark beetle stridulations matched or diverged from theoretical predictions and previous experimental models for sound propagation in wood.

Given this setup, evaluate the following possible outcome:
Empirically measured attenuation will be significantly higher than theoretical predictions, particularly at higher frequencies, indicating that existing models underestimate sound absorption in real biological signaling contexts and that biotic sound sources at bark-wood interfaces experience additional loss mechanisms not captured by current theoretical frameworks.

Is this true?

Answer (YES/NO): NO